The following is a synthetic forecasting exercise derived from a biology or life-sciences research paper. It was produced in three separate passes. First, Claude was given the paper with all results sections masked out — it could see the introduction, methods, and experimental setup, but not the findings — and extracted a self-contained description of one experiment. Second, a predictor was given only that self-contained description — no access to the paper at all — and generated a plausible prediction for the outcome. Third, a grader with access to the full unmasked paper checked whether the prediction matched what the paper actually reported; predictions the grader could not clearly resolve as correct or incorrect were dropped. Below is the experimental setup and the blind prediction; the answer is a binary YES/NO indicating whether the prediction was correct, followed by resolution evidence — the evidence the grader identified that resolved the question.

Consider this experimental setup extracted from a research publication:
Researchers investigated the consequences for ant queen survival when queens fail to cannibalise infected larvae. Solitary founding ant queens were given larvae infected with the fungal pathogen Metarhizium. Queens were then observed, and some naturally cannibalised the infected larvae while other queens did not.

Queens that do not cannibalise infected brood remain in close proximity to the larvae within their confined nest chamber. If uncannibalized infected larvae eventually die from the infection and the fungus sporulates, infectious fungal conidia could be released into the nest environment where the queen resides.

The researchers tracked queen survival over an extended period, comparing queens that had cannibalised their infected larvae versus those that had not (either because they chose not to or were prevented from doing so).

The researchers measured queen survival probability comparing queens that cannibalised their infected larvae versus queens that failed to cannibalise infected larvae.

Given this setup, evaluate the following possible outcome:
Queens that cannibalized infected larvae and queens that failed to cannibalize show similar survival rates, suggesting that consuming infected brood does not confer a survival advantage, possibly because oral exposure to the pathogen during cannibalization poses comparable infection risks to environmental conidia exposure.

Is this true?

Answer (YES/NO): NO